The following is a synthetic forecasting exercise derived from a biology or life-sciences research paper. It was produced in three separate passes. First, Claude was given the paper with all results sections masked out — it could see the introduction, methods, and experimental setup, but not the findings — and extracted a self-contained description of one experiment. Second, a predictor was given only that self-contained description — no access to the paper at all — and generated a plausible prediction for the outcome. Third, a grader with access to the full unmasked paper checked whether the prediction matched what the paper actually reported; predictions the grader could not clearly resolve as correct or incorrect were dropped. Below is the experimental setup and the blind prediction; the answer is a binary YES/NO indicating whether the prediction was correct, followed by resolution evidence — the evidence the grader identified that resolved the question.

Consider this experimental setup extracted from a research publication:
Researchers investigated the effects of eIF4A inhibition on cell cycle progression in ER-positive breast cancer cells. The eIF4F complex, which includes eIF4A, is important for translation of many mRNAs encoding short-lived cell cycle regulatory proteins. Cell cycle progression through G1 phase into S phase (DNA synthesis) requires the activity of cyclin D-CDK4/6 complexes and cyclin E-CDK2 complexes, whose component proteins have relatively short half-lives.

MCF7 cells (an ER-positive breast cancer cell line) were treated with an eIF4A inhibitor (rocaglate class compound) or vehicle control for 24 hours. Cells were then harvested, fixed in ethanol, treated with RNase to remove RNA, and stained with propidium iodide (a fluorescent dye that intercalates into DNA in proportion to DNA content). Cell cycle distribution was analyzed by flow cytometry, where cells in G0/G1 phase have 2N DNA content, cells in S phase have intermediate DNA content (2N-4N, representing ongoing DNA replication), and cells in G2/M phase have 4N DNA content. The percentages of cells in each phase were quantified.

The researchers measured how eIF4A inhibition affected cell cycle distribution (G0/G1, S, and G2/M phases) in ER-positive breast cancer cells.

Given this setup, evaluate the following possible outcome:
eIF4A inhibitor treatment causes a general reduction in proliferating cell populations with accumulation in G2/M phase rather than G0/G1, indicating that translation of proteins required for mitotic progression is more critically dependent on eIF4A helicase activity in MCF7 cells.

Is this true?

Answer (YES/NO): NO